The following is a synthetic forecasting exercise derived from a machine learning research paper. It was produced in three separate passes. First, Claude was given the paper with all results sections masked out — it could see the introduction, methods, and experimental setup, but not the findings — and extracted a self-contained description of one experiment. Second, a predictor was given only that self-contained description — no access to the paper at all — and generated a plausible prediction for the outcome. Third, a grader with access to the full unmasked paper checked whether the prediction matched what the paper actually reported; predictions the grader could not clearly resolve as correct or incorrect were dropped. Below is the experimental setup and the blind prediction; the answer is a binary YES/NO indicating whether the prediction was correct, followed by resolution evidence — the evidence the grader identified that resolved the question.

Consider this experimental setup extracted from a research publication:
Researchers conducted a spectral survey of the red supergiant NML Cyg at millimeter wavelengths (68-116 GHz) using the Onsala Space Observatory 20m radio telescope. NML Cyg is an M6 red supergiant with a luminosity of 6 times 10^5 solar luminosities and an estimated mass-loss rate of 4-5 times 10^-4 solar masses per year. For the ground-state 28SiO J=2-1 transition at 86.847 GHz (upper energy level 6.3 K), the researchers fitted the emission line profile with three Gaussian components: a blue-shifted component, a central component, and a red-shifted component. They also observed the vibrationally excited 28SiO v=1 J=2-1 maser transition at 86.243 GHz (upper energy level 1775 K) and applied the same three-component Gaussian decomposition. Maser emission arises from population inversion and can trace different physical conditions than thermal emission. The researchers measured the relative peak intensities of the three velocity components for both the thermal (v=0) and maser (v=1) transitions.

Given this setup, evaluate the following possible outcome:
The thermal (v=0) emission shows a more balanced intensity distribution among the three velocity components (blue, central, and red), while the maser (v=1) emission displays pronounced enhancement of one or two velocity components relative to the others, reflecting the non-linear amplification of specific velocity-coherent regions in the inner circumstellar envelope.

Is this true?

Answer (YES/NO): YES